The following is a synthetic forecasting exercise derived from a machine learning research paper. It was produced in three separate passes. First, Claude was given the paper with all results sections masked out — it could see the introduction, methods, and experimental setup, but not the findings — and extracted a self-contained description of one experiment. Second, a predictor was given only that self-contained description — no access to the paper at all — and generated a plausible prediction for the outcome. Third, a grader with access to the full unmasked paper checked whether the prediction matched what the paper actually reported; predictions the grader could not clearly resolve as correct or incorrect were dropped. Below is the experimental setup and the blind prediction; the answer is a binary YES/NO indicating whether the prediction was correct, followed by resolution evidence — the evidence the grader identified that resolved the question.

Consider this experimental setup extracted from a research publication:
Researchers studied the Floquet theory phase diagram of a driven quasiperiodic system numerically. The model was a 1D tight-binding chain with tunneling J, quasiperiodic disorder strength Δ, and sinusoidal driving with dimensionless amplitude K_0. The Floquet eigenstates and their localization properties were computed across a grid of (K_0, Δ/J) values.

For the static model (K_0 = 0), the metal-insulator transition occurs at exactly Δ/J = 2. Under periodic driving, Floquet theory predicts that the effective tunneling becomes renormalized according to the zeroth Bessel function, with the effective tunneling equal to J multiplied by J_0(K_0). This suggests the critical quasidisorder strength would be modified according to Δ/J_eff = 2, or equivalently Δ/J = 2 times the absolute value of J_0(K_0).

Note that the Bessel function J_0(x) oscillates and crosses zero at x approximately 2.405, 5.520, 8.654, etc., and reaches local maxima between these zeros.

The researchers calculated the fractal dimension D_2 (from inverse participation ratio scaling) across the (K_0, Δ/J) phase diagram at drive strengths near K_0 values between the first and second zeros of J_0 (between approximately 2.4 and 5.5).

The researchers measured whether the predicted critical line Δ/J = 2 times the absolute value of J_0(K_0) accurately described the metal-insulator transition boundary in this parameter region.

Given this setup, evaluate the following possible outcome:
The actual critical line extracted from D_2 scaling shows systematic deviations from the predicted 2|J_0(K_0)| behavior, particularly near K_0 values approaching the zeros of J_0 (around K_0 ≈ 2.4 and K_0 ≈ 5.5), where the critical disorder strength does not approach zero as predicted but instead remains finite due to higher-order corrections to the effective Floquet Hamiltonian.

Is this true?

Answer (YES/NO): YES